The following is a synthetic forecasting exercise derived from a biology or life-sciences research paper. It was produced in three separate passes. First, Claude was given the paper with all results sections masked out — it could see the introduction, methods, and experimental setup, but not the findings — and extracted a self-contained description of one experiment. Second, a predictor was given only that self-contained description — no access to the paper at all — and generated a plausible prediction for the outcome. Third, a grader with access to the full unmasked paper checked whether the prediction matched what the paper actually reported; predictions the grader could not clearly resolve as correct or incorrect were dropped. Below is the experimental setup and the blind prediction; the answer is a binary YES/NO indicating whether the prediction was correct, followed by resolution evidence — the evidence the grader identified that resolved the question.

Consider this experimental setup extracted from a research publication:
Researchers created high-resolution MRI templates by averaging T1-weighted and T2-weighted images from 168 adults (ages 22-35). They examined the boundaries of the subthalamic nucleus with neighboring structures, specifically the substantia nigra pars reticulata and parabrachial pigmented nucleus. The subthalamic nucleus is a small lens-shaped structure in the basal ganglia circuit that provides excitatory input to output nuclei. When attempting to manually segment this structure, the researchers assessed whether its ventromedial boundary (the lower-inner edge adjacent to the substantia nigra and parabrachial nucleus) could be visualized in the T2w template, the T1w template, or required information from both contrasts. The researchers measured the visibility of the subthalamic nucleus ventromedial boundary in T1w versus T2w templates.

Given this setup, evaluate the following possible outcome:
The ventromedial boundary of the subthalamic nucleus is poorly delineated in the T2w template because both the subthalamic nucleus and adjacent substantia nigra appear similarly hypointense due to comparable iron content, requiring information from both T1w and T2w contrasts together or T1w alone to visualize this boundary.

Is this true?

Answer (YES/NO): YES